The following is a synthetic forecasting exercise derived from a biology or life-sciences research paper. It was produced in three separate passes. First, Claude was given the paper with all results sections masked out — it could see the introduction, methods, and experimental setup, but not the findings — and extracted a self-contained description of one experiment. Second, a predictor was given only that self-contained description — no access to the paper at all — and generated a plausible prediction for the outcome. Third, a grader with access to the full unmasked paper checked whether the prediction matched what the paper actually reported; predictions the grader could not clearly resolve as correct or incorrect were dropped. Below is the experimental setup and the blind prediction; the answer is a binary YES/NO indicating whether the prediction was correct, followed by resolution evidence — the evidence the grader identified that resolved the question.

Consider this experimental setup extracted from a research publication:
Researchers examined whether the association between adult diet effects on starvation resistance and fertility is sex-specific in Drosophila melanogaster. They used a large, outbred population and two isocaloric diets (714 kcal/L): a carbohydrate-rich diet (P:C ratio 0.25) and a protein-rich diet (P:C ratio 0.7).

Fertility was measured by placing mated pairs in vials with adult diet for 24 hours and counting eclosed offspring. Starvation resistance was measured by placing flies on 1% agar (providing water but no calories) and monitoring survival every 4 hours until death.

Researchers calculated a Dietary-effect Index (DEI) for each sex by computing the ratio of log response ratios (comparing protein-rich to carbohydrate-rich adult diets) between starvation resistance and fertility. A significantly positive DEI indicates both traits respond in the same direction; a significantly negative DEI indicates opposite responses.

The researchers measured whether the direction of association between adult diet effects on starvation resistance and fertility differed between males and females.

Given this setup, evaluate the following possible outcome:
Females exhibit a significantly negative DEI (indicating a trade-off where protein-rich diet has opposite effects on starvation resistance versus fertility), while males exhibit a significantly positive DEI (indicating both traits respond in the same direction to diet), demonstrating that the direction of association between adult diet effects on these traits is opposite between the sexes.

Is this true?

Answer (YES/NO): NO